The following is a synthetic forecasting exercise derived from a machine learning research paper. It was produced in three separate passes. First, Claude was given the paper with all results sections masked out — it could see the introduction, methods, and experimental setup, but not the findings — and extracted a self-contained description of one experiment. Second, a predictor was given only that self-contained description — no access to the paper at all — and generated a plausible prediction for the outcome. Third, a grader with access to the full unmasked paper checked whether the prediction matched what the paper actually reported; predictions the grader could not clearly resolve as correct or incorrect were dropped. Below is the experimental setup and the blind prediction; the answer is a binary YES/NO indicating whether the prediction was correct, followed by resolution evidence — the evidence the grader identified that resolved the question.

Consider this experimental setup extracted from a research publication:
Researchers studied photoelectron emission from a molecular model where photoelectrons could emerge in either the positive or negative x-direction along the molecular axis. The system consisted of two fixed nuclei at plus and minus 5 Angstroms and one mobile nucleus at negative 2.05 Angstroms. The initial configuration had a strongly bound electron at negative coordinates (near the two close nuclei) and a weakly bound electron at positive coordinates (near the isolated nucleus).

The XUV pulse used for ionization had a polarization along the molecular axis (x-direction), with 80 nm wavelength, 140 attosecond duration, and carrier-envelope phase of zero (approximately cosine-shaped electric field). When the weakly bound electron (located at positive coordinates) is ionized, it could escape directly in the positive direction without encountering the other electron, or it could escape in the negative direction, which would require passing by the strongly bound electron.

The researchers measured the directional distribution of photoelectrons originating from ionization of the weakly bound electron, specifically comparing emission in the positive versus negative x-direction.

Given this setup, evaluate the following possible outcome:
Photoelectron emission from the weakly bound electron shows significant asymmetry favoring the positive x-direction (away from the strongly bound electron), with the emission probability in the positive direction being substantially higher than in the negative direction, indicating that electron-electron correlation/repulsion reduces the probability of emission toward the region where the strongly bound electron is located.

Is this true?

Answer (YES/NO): YES